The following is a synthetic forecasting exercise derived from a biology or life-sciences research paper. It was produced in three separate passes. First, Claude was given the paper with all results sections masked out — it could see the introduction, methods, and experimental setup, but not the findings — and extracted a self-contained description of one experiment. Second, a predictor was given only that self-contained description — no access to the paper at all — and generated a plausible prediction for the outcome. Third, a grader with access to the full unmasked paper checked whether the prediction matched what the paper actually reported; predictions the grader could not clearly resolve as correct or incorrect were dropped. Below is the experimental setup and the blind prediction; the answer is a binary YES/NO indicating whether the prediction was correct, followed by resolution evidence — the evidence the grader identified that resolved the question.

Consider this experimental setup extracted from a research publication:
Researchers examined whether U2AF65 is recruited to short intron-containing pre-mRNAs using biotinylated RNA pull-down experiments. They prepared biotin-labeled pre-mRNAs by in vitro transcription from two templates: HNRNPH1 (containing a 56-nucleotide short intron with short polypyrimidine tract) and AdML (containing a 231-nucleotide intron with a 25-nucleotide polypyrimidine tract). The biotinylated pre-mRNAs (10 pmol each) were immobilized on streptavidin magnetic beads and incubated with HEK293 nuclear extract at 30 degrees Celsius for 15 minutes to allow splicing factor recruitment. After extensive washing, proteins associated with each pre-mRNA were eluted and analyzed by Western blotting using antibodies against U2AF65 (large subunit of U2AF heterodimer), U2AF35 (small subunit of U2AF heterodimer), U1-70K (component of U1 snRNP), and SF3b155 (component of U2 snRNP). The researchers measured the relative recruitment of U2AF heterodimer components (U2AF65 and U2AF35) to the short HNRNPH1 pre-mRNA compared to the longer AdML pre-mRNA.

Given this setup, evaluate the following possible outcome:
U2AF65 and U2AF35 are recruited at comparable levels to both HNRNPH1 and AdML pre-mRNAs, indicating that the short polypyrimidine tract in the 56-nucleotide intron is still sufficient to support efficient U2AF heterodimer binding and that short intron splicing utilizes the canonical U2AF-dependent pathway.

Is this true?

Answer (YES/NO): NO